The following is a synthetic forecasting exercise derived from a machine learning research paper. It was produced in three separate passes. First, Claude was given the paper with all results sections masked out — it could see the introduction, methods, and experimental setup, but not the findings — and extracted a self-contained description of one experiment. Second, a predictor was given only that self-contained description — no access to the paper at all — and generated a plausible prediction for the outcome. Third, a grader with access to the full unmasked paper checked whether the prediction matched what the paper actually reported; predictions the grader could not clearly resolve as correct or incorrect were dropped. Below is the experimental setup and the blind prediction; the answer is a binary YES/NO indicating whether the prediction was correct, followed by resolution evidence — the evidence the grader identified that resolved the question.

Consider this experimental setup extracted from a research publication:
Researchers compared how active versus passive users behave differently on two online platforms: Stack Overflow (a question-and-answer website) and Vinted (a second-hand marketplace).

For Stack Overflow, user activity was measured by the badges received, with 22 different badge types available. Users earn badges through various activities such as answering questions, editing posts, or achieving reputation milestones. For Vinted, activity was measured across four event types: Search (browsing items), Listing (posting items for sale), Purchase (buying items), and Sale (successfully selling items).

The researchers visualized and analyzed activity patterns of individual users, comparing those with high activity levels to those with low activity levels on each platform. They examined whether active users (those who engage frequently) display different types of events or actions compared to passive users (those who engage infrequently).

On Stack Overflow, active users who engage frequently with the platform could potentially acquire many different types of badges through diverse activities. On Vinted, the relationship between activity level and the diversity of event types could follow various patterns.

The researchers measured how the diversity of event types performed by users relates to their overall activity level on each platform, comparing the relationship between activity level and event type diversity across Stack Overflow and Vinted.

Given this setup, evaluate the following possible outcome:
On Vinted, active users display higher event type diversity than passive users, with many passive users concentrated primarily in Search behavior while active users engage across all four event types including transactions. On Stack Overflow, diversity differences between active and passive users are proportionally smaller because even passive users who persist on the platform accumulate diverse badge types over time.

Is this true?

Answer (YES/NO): NO